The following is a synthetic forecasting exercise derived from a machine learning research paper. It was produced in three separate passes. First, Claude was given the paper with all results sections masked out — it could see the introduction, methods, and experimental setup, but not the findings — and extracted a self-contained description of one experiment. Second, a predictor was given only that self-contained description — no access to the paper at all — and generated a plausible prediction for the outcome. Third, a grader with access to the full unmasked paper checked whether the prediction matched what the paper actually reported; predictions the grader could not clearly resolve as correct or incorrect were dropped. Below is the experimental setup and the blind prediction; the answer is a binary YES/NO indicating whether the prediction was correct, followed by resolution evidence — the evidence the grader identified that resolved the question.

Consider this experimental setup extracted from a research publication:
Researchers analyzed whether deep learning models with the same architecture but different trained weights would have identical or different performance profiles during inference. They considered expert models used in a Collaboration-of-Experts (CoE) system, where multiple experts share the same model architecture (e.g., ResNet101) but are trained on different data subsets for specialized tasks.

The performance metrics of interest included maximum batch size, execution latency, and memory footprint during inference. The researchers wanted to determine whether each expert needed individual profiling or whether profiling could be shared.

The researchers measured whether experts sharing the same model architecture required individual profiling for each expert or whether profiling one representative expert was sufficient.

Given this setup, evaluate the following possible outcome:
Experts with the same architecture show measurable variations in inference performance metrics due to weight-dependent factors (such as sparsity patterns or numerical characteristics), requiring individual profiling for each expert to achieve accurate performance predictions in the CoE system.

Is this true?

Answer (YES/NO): NO